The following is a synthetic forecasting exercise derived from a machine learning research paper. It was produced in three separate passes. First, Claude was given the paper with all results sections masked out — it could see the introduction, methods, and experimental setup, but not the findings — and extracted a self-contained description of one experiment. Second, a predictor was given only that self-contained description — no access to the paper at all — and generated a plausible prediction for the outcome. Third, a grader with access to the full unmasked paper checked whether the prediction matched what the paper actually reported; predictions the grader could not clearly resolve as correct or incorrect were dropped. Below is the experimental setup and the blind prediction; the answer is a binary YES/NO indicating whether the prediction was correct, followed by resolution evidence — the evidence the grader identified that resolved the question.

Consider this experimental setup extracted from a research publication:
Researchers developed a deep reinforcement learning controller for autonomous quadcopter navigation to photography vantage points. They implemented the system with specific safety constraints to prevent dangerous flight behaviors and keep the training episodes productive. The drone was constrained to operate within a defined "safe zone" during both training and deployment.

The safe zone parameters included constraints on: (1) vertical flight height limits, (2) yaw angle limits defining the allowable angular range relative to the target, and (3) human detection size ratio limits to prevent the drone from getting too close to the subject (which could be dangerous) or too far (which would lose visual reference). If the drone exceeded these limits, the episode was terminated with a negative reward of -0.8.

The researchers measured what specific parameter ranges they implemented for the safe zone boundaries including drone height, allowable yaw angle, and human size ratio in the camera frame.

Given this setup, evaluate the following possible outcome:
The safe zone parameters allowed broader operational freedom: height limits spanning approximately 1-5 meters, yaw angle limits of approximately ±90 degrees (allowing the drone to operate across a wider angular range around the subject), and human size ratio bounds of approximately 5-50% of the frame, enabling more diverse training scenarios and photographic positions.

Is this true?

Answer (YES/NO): NO